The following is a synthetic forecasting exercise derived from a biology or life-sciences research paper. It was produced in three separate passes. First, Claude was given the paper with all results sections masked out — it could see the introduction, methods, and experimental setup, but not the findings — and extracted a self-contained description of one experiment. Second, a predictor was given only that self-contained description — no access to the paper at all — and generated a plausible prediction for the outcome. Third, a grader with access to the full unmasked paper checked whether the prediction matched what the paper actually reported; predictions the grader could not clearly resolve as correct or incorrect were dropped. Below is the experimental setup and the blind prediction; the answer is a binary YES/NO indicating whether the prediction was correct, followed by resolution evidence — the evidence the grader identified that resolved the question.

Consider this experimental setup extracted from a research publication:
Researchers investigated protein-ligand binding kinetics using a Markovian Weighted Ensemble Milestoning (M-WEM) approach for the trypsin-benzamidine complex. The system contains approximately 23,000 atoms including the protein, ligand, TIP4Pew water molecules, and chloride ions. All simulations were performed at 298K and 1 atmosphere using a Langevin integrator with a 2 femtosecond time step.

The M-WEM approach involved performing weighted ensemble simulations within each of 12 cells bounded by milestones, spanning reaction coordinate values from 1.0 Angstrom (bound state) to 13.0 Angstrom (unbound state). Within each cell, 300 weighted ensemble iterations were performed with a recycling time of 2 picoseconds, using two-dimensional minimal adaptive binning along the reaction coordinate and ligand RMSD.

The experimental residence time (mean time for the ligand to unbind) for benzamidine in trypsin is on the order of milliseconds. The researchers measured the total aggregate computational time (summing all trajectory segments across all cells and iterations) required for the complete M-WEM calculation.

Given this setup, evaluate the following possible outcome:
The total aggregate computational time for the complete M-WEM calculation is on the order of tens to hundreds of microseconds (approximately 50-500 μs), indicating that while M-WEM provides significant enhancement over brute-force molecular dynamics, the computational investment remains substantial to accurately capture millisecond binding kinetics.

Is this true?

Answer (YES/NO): NO